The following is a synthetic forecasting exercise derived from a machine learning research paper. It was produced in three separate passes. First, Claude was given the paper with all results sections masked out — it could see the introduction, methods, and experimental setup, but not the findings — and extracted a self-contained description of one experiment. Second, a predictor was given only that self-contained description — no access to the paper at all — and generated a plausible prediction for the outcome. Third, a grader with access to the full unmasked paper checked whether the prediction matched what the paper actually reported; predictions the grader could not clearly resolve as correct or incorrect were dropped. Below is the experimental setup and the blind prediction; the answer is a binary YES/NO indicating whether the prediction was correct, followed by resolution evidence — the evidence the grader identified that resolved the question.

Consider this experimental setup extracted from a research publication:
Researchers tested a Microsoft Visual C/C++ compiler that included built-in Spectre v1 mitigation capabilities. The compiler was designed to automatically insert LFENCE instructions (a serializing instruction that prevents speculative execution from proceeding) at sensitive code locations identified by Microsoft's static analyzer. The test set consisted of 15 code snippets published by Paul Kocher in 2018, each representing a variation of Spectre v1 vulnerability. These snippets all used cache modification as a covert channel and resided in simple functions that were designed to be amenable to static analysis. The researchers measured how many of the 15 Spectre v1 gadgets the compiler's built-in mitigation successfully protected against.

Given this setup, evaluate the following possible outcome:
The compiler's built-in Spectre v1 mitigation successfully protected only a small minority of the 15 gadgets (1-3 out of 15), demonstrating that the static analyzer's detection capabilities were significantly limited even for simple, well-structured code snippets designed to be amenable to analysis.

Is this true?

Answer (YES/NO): YES